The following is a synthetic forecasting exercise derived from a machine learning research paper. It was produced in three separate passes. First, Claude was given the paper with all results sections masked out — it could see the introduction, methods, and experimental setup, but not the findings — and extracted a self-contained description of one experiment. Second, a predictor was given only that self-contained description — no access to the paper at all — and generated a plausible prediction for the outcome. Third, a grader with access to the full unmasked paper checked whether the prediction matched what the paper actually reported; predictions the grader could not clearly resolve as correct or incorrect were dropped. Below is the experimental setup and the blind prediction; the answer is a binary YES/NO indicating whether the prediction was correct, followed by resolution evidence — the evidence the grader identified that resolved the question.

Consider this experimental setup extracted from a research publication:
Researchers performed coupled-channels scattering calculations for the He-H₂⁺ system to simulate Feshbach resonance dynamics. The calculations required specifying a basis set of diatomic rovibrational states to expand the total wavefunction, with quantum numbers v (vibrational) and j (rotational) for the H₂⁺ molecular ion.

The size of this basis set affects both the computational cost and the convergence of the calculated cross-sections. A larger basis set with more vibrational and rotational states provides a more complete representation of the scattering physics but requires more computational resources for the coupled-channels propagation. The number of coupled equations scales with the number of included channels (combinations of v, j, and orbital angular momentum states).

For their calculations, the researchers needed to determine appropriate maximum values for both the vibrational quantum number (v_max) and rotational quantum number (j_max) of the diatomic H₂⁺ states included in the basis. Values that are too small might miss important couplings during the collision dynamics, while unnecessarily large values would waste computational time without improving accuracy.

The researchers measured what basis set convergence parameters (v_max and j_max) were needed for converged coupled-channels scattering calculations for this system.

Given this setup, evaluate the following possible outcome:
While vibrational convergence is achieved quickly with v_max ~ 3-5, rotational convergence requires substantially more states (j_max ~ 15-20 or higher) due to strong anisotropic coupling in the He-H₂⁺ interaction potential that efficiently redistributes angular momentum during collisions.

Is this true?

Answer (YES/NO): YES